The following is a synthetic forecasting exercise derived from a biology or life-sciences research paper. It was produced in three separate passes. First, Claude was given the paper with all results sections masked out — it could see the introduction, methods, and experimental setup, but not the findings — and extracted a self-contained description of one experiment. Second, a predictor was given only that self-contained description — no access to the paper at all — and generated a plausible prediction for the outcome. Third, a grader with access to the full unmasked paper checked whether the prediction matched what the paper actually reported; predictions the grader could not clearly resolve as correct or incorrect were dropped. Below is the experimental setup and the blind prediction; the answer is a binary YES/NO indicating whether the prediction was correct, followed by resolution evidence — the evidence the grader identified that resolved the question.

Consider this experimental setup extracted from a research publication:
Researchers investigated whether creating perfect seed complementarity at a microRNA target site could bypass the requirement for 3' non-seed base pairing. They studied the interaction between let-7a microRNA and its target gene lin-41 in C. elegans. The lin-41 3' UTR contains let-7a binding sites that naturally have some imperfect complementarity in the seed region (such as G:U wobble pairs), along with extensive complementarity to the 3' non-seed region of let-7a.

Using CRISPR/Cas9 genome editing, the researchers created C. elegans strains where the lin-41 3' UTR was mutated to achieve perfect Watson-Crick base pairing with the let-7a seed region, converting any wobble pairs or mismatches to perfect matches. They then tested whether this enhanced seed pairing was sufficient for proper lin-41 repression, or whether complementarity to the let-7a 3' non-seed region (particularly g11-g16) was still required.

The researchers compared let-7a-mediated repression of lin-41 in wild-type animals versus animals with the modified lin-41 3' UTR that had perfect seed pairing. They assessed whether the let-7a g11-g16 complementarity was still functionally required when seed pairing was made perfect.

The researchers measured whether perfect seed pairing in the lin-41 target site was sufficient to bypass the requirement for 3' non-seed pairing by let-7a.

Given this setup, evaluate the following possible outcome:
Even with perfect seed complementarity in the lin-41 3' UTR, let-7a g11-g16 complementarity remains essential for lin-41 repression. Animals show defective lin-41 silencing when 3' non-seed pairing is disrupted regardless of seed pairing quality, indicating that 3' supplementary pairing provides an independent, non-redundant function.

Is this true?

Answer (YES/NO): YES